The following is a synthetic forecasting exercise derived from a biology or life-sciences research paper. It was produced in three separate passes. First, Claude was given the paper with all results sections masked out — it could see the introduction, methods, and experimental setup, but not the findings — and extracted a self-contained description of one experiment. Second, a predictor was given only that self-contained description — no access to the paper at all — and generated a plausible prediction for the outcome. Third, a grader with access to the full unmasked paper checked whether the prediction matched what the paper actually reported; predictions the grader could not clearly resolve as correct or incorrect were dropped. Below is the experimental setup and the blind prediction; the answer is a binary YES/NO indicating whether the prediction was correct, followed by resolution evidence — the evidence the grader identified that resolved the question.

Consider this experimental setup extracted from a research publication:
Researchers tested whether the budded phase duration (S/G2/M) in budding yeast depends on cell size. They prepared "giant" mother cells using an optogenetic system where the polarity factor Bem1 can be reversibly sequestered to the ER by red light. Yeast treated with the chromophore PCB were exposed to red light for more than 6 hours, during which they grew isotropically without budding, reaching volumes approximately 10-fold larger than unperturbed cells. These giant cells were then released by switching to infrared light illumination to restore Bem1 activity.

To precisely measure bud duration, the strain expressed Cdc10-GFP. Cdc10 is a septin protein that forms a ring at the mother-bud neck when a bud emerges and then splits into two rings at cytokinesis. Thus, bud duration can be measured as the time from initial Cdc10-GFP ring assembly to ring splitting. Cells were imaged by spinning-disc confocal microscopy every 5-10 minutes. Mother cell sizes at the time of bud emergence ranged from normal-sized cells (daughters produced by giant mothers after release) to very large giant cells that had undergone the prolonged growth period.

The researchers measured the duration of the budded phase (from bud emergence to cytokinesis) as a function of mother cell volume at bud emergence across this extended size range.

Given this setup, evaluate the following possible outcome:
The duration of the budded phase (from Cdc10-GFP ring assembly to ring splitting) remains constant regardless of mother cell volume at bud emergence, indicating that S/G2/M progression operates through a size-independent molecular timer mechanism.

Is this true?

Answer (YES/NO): YES